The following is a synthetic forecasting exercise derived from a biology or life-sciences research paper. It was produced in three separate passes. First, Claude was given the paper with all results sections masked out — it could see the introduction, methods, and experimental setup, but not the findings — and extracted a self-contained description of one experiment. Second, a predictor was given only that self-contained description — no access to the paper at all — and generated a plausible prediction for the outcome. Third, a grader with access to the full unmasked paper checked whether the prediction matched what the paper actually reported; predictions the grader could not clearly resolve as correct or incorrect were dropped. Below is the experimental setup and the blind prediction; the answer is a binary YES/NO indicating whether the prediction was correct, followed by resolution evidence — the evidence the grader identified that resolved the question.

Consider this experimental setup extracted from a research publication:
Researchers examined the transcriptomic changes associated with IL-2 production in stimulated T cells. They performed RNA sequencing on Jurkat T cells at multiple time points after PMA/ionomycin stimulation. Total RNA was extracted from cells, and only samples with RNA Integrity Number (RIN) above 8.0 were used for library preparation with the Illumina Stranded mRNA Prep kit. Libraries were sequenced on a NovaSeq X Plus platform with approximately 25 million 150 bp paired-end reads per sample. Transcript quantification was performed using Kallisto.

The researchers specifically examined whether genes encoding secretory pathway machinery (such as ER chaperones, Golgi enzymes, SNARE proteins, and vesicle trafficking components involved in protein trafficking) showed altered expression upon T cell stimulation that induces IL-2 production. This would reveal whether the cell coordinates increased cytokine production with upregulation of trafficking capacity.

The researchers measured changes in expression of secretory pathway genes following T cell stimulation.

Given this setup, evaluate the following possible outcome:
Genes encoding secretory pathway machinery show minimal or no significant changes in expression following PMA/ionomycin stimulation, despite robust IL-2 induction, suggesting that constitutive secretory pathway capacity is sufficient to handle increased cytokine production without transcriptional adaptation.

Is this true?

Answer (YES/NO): NO